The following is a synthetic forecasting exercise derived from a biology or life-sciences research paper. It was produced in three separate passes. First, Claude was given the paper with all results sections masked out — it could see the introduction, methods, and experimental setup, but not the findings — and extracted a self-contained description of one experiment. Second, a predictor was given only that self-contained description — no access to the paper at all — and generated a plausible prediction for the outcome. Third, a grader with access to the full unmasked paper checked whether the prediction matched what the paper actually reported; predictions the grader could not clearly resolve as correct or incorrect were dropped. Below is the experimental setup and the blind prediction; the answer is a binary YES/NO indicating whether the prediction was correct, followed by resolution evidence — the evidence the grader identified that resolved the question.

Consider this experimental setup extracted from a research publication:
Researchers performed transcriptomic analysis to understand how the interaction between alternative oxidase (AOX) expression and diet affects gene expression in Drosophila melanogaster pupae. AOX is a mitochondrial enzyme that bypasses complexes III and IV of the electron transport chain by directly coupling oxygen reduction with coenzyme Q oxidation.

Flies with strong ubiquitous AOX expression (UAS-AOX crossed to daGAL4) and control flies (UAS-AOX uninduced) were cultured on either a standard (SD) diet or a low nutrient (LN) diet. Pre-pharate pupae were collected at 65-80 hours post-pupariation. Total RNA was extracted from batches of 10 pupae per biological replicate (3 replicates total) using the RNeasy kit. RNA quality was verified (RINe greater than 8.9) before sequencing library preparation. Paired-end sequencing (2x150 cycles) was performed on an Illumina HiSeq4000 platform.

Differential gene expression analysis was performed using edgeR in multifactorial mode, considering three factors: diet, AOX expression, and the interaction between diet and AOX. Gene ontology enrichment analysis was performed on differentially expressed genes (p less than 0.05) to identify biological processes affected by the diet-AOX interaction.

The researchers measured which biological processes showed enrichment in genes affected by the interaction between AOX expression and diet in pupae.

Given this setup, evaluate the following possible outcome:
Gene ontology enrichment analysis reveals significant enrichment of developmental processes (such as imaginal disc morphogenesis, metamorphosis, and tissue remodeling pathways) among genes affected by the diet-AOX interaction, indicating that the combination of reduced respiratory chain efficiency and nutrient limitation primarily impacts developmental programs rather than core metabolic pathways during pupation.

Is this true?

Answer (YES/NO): NO